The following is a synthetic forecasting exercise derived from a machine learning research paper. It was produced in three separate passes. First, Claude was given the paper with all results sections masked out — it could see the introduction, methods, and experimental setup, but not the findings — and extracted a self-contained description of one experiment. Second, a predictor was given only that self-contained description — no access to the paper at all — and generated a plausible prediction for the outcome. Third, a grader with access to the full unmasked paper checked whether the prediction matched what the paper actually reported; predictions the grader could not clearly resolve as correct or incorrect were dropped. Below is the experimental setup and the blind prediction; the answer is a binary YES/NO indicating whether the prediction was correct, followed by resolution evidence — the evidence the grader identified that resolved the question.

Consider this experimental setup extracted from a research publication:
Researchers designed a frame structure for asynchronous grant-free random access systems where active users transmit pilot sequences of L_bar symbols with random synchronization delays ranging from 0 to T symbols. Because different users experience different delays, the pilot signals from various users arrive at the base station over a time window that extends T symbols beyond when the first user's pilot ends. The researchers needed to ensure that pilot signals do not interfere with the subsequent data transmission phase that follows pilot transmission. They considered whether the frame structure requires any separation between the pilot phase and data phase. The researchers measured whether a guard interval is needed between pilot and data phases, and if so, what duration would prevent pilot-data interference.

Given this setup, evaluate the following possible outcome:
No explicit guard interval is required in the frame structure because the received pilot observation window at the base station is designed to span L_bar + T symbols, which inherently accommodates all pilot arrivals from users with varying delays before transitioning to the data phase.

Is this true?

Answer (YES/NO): NO